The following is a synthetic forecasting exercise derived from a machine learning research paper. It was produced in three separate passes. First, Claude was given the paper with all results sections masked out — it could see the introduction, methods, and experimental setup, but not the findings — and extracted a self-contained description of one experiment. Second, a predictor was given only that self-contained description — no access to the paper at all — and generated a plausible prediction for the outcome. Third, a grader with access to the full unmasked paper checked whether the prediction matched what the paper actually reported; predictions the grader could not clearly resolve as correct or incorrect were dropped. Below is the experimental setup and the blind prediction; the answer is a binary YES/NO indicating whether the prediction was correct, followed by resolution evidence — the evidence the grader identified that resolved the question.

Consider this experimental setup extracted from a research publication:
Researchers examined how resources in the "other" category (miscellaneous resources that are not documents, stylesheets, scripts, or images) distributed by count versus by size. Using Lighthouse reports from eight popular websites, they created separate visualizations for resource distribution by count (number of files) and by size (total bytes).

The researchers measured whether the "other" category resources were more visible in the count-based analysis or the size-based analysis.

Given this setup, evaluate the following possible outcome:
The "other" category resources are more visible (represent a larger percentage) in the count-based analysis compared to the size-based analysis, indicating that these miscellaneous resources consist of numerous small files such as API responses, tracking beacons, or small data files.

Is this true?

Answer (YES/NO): YES